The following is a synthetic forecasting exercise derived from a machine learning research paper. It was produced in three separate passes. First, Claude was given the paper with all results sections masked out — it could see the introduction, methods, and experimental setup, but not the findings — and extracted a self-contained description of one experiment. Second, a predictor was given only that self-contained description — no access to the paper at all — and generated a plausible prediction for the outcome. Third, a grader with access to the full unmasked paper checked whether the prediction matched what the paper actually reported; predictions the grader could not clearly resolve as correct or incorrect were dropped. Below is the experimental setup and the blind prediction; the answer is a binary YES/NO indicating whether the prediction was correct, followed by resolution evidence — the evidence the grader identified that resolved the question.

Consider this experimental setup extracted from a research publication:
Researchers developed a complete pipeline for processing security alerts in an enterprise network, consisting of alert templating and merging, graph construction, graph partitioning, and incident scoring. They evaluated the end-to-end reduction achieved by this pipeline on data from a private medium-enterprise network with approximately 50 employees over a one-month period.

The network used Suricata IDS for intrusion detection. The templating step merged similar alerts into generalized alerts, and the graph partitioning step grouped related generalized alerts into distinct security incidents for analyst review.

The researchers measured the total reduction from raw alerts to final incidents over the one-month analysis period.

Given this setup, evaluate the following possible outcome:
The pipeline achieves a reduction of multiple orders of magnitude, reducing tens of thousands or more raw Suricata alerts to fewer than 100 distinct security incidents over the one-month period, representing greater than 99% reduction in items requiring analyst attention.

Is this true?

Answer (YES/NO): YES